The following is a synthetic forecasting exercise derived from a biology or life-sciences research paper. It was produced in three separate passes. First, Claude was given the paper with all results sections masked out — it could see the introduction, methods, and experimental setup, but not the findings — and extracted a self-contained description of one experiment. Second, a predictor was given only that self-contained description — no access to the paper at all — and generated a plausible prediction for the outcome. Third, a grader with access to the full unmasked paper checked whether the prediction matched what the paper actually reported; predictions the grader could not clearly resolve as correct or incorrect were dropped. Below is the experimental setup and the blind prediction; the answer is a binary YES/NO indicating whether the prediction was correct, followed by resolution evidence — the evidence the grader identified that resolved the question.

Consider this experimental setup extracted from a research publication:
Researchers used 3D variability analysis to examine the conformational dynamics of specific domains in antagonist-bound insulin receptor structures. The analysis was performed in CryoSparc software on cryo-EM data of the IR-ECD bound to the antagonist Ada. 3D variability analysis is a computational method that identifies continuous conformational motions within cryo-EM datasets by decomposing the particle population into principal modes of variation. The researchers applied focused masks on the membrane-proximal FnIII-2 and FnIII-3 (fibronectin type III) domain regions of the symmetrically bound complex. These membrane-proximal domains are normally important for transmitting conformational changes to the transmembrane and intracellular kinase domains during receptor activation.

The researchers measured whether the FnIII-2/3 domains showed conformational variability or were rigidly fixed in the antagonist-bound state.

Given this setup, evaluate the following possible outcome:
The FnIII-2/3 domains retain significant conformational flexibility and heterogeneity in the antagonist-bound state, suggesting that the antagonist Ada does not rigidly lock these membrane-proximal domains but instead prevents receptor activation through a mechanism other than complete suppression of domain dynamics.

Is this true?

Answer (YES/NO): YES